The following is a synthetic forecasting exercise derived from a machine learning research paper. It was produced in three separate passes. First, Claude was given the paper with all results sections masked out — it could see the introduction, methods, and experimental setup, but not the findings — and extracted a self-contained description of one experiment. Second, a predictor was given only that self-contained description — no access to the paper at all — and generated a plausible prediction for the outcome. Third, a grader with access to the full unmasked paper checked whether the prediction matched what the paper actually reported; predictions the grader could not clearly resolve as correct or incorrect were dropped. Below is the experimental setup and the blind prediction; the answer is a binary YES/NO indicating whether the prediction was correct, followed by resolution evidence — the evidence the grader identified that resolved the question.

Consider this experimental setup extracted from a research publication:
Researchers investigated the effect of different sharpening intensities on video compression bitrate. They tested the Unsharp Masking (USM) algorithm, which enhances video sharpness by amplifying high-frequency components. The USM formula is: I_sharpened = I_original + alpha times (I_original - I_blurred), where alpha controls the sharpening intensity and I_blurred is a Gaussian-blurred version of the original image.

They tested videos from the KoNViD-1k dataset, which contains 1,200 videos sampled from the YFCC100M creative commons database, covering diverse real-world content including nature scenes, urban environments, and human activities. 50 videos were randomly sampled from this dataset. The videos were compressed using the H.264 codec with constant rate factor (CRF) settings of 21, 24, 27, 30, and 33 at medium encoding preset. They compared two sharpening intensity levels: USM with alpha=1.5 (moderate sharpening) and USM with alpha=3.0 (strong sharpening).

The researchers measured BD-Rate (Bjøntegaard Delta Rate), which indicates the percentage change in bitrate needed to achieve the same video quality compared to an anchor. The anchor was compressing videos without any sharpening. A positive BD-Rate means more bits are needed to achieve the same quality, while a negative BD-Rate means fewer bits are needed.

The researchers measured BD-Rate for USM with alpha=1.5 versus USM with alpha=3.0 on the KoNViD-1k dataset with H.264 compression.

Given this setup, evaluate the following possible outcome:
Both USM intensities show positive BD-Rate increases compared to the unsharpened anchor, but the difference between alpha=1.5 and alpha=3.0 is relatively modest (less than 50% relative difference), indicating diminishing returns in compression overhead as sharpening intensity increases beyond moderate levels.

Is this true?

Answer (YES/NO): NO